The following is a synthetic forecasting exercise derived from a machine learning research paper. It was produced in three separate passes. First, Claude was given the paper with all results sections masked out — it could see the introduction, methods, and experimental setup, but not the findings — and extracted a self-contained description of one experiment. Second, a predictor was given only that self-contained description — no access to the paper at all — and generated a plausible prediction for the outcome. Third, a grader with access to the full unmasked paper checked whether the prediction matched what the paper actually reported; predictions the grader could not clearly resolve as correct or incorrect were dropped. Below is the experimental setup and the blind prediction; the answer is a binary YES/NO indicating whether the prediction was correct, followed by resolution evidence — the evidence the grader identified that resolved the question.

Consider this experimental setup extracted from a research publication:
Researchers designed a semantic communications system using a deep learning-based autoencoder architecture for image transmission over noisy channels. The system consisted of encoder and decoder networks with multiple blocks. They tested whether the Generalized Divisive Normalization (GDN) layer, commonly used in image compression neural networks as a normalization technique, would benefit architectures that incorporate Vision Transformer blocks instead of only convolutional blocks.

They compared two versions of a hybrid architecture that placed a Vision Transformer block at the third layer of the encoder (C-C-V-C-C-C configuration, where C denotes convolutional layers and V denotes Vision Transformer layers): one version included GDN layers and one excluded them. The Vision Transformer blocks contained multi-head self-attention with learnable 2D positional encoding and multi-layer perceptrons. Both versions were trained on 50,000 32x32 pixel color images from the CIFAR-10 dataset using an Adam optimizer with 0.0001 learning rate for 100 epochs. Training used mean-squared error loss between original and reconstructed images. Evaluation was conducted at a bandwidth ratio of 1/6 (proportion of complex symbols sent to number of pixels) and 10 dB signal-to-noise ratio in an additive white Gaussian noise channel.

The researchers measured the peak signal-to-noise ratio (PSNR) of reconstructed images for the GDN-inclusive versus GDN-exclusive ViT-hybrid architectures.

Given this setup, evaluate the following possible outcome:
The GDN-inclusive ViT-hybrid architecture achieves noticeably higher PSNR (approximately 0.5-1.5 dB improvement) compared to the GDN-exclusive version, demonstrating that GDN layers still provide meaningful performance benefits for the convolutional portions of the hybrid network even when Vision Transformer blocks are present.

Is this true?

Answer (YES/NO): NO